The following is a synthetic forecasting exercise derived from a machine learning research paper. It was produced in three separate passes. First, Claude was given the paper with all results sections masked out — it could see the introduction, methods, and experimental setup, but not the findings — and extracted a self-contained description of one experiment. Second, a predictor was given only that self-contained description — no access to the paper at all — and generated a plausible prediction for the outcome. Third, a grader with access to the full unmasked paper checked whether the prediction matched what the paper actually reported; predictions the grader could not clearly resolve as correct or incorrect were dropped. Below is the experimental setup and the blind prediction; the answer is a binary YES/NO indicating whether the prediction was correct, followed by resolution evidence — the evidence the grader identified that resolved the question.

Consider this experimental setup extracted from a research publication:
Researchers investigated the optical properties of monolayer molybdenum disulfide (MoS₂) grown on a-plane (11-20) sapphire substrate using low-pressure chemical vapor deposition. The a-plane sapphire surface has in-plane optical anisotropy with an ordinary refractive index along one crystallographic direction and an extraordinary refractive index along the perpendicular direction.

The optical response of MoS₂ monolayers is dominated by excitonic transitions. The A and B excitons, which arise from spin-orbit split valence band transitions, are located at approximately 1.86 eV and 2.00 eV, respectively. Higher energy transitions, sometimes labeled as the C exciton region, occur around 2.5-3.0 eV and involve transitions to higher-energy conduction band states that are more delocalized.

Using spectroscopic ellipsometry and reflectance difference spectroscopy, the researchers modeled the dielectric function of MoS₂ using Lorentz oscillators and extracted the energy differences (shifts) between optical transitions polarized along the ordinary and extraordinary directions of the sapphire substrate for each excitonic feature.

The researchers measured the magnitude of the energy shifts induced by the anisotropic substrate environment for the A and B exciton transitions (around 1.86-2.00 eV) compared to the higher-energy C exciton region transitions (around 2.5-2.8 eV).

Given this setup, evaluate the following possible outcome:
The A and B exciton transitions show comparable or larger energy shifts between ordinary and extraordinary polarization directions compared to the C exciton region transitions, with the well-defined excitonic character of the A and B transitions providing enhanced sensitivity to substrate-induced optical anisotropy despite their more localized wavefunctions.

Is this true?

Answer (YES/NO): NO